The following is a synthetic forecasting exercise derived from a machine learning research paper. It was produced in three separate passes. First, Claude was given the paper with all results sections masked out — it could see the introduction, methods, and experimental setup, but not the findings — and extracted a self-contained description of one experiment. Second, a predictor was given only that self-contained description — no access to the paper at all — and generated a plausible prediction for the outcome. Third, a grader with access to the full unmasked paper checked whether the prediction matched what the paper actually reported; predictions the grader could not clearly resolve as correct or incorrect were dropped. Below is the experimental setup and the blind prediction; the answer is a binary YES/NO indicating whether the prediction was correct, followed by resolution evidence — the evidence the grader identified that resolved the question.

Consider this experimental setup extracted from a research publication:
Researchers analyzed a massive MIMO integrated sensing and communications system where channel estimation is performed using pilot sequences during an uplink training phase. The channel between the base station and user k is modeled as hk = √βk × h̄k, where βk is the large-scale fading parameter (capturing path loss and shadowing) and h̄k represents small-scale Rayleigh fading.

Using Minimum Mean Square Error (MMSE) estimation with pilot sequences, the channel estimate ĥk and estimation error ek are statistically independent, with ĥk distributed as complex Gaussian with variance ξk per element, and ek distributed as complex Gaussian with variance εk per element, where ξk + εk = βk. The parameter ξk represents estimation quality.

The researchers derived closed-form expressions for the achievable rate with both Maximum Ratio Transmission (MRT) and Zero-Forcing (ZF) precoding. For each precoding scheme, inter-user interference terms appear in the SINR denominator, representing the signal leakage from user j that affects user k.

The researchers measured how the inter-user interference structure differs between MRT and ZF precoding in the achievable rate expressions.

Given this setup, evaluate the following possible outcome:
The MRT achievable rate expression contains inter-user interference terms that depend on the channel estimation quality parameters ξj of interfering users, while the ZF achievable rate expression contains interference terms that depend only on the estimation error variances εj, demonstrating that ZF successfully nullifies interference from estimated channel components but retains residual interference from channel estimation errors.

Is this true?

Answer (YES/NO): NO